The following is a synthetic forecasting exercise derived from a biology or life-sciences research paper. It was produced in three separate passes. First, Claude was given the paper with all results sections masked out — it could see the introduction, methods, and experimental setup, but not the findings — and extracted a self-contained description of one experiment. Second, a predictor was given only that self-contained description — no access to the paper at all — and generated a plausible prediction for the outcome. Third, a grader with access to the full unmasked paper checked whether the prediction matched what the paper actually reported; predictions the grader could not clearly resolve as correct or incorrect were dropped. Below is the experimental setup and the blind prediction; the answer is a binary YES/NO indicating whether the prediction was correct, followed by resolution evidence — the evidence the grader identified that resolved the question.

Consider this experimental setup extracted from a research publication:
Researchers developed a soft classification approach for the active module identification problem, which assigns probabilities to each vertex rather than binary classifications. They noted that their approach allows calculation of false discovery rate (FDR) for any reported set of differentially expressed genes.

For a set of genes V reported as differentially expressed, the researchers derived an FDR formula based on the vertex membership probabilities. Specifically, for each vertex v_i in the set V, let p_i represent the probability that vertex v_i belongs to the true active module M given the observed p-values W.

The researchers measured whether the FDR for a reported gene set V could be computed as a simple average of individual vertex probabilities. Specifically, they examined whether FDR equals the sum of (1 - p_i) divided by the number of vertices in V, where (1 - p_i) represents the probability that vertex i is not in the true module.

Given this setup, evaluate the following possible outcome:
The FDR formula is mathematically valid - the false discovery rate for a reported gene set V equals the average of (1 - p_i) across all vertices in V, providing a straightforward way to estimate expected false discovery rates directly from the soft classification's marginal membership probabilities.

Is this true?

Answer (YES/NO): YES